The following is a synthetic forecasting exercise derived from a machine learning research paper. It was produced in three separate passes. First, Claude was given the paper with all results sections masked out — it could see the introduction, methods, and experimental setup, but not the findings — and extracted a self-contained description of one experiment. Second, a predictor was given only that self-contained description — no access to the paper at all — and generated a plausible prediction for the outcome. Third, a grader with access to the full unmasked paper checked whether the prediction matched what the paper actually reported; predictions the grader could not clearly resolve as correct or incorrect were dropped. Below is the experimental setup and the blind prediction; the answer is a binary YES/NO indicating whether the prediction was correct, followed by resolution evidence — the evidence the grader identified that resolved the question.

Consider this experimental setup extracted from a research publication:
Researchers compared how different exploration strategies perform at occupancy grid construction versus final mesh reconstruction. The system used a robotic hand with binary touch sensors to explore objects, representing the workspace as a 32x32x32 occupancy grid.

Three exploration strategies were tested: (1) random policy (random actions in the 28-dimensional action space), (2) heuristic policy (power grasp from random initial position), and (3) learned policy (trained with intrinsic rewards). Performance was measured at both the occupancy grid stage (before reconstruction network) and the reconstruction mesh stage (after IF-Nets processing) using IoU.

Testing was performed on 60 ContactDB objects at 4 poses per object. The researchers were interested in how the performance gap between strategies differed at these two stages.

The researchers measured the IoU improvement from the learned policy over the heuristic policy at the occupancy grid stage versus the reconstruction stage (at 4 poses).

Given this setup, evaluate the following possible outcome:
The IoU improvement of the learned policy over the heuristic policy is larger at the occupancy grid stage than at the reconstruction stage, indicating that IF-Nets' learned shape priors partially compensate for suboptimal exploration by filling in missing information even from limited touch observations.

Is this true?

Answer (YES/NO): NO